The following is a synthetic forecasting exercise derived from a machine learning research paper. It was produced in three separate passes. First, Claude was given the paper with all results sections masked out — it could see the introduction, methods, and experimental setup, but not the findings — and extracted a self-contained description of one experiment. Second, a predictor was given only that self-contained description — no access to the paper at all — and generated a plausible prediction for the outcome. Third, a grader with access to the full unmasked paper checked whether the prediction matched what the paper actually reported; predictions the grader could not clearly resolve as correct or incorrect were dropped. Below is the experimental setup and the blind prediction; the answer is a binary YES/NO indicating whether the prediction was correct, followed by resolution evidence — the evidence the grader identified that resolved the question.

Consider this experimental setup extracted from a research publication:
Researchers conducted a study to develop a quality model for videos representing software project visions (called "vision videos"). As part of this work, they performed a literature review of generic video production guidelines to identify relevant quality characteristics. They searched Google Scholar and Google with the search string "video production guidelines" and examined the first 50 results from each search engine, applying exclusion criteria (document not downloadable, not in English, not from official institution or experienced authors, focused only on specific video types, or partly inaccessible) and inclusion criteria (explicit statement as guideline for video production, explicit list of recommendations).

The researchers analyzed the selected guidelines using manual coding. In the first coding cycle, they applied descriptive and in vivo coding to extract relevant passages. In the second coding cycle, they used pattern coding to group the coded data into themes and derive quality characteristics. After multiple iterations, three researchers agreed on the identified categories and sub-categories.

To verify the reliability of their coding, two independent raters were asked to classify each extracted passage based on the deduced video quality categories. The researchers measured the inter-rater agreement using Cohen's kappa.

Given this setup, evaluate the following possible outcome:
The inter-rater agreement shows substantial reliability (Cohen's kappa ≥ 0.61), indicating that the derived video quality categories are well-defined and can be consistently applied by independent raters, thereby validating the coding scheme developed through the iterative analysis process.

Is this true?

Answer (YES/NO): YES